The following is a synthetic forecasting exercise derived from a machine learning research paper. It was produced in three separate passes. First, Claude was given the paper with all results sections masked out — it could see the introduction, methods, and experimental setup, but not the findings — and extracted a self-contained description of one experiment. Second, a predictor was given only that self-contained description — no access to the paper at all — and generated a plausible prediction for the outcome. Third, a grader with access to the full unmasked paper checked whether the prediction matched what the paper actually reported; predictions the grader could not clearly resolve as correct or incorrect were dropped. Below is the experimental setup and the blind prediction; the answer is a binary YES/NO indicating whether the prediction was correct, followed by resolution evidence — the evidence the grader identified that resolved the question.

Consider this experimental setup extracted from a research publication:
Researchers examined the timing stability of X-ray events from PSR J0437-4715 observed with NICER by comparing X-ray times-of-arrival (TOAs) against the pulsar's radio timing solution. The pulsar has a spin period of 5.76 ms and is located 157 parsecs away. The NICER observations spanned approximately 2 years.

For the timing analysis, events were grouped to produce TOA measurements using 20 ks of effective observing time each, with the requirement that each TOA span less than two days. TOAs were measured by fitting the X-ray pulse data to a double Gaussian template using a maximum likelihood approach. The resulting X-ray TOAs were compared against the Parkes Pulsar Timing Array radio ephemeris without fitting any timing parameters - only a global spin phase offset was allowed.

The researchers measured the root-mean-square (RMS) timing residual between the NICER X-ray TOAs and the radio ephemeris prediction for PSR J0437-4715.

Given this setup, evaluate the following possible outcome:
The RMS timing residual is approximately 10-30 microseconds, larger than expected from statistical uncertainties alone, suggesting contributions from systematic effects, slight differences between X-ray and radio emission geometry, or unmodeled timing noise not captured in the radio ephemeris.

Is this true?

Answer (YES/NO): NO